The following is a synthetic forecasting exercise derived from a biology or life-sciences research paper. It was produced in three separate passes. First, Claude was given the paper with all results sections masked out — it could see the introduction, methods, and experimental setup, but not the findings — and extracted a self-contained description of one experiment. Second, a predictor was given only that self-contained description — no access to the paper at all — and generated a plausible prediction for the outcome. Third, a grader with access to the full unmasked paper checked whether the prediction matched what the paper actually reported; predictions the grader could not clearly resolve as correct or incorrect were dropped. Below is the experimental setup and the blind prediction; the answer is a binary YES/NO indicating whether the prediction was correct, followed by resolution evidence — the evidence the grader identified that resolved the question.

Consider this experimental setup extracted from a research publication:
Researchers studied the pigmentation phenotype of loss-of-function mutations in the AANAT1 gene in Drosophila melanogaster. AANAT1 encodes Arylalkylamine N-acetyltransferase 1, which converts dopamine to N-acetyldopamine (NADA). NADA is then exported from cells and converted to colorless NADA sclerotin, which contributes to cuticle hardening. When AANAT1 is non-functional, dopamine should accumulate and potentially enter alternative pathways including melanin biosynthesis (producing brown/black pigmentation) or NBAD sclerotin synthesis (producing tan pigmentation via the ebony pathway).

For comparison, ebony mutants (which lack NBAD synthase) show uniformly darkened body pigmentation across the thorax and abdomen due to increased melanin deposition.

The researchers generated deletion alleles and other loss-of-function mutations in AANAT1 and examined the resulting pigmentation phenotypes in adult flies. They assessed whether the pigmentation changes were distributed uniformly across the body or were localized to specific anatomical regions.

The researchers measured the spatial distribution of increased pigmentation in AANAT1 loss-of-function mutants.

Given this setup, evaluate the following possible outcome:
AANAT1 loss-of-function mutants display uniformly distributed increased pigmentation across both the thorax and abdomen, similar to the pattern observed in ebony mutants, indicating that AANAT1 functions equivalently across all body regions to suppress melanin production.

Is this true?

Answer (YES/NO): NO